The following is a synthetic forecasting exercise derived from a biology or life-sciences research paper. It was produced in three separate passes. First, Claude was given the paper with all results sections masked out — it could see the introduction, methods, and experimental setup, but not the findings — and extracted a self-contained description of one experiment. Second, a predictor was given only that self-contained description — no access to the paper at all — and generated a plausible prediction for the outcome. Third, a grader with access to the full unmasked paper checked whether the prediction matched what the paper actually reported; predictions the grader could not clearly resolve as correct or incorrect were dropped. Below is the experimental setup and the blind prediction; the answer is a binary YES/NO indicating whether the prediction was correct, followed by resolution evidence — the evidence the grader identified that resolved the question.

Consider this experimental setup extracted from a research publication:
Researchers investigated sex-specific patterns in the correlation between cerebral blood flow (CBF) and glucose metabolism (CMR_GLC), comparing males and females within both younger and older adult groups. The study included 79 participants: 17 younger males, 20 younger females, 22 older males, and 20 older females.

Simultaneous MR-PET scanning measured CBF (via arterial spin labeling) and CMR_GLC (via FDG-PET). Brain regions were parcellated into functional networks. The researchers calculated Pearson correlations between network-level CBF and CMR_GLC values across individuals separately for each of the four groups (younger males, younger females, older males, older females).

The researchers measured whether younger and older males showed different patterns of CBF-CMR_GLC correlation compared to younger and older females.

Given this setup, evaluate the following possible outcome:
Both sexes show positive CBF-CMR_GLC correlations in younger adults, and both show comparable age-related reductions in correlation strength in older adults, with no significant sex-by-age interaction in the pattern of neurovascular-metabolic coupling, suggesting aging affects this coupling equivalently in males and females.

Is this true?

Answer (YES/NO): NO